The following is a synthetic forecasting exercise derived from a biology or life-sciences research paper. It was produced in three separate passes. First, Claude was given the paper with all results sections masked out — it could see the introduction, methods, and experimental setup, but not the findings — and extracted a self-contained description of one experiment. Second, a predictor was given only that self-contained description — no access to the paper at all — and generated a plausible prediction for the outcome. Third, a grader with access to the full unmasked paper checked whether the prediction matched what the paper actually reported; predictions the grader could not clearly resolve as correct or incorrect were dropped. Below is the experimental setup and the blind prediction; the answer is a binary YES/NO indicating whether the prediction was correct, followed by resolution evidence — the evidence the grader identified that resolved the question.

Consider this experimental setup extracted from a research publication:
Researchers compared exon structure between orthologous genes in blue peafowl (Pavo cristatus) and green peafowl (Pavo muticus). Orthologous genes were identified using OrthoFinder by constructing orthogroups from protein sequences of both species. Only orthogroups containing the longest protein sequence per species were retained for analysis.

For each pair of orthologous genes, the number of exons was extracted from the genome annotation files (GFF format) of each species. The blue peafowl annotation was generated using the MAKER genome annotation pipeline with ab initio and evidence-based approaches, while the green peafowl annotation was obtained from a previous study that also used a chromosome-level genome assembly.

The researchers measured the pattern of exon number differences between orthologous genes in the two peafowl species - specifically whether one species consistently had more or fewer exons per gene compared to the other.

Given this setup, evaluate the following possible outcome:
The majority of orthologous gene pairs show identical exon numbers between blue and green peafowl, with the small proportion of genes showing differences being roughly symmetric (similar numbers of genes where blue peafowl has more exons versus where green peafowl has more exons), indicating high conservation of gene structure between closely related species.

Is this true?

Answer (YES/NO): NO